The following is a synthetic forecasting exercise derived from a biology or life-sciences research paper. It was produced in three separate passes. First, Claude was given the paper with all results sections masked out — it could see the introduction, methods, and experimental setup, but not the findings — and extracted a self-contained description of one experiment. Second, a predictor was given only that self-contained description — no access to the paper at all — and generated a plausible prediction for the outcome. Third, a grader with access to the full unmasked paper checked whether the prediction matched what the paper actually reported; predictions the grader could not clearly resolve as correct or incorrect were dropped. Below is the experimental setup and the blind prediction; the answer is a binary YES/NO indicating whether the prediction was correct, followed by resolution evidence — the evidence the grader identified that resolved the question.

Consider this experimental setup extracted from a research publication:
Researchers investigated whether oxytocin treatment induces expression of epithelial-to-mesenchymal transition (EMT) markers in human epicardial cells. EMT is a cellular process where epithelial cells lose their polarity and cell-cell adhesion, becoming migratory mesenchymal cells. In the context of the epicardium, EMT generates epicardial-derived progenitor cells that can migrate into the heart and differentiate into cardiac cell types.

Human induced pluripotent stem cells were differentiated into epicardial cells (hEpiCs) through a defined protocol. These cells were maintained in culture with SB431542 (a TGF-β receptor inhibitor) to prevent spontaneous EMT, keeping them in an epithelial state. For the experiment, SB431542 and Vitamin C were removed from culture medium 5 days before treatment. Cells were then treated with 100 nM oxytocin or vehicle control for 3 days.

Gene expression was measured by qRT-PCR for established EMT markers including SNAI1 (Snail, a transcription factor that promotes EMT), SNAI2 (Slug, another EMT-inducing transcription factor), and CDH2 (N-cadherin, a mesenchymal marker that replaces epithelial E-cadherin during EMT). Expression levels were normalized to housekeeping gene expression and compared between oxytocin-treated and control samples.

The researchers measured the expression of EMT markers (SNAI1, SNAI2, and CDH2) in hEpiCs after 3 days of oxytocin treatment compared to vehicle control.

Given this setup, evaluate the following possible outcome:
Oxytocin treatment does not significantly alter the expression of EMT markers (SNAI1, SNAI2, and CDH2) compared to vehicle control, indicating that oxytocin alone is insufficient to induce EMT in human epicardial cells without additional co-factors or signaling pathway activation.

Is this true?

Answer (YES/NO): NO